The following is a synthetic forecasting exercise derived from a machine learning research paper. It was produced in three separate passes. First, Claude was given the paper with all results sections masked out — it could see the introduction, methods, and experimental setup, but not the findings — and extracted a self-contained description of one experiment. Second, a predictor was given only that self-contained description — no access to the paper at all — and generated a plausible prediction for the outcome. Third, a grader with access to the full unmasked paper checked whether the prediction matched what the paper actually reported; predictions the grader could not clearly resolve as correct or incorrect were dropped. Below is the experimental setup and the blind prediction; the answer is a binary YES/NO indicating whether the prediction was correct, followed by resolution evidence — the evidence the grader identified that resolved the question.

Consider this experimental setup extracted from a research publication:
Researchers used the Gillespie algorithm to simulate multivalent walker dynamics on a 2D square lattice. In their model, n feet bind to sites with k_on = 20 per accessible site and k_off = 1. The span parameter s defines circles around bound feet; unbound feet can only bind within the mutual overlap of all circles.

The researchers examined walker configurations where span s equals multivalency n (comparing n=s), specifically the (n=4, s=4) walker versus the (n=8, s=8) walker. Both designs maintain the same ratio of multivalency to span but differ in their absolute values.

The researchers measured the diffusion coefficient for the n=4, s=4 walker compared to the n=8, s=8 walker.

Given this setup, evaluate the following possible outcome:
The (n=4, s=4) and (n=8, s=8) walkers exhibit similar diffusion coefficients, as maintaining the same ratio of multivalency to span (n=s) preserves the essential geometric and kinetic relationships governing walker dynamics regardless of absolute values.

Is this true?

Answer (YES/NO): YES